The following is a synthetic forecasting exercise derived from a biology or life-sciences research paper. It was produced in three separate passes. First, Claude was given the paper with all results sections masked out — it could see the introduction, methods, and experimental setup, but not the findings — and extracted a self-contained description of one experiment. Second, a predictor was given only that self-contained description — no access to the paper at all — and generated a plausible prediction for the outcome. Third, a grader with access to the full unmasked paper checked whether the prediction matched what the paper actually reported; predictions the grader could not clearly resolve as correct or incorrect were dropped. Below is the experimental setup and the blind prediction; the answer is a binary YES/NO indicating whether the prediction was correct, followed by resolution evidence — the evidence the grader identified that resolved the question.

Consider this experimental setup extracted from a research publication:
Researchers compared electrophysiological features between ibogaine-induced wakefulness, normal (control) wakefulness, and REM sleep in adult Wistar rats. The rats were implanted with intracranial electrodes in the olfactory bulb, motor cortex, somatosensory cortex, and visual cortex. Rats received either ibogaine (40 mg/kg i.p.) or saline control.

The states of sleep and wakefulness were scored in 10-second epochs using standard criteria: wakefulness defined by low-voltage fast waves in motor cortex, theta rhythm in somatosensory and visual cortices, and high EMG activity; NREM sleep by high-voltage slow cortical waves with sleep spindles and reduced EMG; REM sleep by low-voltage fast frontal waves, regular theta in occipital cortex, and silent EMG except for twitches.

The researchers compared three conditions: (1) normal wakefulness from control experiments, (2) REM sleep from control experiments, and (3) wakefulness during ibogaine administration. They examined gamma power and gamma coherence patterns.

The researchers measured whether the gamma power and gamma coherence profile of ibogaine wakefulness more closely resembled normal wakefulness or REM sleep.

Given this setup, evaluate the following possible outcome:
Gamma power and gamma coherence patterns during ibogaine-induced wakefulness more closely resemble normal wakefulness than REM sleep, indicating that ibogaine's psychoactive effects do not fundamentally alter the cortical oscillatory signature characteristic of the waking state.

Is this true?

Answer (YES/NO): NO